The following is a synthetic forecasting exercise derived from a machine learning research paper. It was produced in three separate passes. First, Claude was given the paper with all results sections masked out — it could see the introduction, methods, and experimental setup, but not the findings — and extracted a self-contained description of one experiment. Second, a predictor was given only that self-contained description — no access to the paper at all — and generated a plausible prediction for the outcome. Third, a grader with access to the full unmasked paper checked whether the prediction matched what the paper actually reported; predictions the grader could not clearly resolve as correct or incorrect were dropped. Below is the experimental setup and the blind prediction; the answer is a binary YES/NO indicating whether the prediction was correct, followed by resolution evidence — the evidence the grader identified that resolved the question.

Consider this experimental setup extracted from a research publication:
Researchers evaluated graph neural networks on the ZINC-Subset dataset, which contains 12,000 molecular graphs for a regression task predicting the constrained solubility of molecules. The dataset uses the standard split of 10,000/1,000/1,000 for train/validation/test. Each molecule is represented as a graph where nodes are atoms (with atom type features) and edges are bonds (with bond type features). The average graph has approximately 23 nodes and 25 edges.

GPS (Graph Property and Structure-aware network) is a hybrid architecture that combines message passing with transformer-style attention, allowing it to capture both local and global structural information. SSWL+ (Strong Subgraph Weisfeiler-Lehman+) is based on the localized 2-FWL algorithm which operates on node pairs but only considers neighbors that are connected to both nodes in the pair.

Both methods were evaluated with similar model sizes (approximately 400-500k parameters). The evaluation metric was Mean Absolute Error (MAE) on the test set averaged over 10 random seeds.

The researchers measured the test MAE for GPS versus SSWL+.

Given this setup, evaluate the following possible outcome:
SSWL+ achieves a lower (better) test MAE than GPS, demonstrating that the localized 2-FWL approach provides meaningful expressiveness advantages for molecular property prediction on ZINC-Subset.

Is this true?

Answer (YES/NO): NO